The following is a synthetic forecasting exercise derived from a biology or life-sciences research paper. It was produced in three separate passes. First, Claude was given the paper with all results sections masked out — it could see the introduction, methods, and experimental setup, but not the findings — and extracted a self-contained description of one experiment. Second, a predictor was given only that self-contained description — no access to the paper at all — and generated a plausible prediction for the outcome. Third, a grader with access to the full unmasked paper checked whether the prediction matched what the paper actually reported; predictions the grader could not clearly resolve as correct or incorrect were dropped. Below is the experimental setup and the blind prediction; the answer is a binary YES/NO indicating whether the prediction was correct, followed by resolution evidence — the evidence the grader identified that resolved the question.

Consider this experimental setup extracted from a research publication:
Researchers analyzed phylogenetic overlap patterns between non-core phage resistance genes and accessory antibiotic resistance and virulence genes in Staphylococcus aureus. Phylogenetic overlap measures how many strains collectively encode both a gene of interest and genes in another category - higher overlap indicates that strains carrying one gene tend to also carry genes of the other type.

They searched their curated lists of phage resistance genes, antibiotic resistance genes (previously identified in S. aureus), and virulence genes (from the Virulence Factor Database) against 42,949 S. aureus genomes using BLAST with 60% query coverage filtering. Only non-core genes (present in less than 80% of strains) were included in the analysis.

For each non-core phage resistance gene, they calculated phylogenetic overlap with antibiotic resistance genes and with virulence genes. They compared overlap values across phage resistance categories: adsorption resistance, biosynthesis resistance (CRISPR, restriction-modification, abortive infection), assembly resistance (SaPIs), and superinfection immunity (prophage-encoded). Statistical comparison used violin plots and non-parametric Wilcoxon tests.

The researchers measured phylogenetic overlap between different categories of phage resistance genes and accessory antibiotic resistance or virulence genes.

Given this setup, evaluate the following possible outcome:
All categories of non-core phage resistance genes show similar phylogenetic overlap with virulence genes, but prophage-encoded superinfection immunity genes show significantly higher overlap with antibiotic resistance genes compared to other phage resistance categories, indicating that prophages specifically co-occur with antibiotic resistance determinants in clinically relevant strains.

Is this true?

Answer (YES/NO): NO